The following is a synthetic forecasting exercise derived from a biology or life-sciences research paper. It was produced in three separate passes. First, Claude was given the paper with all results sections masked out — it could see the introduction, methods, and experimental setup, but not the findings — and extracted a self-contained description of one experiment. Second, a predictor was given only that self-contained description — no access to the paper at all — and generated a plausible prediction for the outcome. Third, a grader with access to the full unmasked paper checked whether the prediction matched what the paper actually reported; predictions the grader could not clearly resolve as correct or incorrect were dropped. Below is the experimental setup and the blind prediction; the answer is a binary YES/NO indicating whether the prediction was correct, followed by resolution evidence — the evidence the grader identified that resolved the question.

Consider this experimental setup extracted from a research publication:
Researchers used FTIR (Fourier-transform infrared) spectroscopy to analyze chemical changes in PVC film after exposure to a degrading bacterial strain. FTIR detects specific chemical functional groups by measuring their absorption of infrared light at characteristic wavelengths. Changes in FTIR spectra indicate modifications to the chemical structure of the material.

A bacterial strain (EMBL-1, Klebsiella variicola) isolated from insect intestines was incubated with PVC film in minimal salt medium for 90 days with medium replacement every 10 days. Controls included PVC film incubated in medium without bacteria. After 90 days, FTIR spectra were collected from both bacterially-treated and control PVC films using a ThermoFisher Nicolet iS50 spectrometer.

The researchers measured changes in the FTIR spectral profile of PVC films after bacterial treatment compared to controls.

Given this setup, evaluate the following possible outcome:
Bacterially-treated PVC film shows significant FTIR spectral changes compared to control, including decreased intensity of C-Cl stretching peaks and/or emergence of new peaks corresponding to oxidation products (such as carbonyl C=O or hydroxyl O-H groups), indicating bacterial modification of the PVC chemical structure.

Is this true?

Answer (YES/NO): YES